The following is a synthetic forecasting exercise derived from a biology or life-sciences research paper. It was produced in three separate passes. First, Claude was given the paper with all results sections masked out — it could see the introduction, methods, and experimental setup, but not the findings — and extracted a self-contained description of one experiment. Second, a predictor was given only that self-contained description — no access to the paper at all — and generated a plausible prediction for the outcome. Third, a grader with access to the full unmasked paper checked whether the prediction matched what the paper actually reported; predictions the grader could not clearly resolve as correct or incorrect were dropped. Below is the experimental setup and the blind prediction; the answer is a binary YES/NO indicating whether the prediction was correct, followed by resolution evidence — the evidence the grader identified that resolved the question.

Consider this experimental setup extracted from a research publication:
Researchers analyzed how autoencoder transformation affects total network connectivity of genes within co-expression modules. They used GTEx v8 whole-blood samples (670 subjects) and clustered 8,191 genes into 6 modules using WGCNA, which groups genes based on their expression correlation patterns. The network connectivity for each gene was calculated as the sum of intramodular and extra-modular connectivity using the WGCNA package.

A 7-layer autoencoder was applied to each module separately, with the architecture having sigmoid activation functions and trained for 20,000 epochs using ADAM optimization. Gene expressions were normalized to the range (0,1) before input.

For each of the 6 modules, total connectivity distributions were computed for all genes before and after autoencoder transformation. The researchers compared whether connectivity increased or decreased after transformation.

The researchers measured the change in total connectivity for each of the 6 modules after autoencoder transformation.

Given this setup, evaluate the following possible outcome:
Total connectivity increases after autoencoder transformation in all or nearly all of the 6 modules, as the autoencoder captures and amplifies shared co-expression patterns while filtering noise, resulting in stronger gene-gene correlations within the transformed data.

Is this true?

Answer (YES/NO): YES